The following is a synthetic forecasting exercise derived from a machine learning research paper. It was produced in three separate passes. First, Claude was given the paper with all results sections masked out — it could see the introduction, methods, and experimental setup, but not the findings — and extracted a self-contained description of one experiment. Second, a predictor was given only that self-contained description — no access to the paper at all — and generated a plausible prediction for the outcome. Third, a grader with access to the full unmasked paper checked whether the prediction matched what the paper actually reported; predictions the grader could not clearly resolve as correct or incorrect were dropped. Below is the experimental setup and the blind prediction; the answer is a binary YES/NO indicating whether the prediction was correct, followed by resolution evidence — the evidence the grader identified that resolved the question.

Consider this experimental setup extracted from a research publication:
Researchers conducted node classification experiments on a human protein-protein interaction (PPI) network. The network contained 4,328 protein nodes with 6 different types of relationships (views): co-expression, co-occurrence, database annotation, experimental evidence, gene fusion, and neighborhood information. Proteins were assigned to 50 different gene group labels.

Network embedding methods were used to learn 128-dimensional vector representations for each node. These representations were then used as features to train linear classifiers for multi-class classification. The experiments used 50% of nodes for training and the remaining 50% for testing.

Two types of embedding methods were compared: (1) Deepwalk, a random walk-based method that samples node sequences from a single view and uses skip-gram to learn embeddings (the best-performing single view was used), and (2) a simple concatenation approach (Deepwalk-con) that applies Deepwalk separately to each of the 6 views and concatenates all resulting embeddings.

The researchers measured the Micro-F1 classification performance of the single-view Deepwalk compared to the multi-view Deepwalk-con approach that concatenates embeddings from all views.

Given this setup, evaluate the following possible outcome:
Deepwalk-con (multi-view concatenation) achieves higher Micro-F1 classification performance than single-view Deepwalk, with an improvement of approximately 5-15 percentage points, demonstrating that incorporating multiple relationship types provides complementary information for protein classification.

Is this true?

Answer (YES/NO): NO